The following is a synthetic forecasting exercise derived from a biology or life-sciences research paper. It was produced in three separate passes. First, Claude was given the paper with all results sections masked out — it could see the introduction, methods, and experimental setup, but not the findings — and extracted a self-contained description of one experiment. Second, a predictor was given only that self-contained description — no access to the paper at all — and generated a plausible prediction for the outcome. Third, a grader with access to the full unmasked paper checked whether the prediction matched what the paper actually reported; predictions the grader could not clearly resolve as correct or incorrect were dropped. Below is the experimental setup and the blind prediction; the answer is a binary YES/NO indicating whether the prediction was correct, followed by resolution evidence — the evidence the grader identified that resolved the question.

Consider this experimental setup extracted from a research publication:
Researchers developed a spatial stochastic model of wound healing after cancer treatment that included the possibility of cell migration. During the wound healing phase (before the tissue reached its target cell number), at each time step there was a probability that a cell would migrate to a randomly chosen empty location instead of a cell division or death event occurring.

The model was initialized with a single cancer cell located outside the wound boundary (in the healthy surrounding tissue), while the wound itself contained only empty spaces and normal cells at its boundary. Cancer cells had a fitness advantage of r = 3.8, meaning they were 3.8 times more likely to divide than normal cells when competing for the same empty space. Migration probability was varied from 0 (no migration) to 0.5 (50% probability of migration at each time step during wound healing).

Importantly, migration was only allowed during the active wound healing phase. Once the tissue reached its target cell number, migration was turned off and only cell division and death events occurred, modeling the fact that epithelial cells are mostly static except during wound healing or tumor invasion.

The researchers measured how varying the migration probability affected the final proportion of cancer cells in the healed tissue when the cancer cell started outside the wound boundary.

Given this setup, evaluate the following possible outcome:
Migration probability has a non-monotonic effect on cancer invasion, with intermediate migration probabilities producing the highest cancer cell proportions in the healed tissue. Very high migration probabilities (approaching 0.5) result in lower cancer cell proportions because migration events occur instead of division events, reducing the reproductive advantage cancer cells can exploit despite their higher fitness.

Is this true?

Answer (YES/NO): NO